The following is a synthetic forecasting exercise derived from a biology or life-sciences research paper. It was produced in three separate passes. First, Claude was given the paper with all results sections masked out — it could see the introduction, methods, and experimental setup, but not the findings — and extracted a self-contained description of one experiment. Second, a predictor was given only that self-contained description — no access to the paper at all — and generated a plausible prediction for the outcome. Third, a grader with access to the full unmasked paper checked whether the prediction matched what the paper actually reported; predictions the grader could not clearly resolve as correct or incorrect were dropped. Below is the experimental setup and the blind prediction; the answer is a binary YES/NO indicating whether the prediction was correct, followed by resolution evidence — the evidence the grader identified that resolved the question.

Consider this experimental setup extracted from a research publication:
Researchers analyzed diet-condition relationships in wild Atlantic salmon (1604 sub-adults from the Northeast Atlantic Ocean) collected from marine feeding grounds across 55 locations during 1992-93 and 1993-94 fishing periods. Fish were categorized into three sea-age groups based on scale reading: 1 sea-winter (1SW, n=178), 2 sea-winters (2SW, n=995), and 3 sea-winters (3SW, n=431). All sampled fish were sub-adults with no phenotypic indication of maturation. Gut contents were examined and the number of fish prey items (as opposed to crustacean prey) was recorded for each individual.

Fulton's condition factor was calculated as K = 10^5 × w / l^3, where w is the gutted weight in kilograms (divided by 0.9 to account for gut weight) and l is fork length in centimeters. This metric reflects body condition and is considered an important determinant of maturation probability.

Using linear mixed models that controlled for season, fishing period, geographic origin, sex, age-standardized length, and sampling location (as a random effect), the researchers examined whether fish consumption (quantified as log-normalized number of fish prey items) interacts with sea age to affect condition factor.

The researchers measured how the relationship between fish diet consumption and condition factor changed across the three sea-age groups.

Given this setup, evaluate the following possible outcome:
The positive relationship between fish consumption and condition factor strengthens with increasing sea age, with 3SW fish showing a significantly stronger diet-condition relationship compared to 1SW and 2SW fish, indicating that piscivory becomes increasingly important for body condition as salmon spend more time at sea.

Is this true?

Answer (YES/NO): YES